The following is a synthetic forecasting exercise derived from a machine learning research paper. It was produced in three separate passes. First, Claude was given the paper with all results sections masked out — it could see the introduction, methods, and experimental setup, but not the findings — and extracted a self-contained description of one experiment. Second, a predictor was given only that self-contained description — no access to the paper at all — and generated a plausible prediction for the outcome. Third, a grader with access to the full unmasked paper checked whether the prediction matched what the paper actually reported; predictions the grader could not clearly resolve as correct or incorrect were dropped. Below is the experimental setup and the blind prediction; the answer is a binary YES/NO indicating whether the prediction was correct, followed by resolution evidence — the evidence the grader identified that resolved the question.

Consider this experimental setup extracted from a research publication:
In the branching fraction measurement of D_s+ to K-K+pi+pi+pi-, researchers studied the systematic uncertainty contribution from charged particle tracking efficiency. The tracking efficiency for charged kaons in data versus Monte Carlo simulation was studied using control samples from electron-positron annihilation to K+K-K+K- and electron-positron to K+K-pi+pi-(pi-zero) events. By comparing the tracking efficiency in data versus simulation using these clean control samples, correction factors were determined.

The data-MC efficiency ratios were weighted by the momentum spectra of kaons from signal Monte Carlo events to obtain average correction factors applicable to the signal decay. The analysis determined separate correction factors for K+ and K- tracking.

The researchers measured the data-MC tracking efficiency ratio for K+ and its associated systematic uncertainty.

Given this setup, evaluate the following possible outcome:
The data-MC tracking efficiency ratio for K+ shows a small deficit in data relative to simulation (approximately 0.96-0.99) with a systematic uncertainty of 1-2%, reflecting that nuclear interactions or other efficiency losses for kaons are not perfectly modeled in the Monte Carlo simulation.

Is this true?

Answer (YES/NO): NO